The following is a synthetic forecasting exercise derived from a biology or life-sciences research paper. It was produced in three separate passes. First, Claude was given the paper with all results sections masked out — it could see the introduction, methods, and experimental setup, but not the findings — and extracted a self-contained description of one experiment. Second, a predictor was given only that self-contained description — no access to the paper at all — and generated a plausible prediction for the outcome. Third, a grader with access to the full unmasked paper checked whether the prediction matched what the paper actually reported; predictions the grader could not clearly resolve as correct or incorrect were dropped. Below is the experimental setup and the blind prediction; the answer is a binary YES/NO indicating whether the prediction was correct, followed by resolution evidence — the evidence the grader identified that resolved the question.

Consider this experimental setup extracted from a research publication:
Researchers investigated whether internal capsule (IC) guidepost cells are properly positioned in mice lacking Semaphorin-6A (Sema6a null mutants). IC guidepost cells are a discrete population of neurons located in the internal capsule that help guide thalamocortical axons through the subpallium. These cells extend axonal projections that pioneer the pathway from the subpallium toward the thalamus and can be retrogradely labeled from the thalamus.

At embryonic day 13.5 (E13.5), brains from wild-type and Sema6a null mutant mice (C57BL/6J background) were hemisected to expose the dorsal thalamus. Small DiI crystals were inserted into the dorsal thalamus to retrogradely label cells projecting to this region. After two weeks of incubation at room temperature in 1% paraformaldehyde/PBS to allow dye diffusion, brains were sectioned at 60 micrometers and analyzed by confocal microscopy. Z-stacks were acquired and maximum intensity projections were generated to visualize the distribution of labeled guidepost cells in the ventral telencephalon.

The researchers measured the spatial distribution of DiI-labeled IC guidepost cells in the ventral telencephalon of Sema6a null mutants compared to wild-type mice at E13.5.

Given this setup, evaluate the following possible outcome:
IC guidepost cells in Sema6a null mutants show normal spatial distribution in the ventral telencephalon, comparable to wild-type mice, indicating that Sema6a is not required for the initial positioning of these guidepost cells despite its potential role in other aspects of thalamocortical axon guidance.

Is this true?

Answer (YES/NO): NO